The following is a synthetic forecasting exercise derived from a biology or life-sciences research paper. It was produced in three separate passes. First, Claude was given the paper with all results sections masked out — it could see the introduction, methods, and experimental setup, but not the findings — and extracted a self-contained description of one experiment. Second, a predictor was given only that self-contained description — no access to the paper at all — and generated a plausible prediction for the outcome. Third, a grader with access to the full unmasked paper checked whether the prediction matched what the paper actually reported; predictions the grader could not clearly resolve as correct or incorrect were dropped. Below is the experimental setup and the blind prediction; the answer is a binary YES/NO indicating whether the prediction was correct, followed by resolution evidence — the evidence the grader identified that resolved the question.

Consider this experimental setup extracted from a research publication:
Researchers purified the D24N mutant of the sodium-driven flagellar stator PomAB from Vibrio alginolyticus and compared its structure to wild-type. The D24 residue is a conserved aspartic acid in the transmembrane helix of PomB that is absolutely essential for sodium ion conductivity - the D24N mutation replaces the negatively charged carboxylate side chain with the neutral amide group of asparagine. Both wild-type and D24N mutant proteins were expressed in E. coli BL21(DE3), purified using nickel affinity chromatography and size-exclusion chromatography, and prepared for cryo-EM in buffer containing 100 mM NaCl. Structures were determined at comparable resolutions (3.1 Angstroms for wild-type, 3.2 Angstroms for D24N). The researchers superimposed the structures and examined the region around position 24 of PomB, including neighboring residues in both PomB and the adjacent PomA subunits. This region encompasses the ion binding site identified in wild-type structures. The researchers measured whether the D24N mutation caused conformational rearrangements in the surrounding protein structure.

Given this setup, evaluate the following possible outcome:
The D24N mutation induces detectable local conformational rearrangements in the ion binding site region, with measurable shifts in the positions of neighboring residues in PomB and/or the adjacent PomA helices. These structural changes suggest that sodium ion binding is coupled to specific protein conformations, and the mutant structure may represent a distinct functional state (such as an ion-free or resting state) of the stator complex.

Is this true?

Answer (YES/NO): NO